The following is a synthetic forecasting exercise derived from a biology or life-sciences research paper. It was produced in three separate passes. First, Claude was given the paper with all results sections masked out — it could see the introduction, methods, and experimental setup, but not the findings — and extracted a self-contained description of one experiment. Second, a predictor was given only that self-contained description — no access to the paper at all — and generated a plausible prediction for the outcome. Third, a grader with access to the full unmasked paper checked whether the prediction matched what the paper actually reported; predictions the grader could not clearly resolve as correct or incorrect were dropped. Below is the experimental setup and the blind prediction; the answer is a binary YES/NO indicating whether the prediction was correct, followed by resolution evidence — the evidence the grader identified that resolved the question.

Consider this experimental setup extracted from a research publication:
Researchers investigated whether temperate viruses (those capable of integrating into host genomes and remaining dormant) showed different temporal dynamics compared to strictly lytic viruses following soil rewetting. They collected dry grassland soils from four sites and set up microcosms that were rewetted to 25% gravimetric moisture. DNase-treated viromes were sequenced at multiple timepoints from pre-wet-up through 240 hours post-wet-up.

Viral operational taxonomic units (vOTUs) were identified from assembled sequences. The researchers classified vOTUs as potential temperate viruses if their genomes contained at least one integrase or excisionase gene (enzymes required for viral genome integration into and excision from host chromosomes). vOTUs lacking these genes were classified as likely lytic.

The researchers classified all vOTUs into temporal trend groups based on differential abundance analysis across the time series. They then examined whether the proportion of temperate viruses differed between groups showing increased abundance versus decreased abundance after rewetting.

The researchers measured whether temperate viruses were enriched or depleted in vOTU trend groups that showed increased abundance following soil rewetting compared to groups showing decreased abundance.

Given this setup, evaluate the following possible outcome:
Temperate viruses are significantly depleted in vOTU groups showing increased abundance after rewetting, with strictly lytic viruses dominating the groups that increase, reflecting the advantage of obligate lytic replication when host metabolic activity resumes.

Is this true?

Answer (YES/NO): NO